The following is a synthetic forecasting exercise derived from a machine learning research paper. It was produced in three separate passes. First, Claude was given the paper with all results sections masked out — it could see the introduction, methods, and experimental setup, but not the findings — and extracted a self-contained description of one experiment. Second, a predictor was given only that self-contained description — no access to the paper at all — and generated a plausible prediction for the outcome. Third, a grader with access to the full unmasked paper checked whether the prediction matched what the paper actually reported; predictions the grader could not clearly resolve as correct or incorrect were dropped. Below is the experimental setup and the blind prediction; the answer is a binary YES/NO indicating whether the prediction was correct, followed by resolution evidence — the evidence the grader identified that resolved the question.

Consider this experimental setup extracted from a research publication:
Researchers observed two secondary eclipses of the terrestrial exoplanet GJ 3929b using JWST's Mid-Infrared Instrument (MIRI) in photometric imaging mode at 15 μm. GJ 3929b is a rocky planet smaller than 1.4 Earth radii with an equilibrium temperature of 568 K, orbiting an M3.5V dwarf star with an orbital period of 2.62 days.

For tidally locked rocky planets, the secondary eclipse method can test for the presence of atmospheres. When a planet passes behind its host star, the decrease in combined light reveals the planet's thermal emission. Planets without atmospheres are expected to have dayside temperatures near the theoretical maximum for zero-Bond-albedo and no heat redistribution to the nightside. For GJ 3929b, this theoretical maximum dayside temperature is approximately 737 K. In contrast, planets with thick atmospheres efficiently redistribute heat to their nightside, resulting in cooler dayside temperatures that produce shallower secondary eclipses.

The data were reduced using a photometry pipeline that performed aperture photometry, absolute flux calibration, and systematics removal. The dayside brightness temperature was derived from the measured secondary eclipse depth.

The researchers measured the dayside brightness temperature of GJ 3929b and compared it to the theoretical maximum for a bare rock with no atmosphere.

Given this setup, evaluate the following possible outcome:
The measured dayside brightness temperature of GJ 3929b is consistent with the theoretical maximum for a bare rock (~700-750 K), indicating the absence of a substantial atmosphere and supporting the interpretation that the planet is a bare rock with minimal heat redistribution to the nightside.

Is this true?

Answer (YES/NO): YES